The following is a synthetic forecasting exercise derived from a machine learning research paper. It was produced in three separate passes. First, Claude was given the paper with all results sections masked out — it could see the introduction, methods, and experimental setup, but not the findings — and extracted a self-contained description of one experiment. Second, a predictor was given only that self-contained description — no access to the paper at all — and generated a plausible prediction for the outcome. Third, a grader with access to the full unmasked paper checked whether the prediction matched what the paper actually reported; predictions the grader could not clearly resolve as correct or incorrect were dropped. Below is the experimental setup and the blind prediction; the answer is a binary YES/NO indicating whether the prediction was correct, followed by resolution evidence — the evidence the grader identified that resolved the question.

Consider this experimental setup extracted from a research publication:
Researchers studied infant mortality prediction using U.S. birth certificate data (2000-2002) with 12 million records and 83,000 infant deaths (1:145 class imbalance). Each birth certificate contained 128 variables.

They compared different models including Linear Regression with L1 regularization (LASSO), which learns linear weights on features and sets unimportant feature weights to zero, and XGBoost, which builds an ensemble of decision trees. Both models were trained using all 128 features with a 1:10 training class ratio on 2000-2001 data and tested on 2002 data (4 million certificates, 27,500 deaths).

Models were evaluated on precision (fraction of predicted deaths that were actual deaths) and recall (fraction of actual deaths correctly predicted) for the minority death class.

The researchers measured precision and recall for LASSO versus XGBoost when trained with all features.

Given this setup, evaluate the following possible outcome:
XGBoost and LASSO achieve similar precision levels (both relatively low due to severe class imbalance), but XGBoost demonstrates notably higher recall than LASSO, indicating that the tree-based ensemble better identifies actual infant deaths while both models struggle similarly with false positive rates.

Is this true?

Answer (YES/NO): NO